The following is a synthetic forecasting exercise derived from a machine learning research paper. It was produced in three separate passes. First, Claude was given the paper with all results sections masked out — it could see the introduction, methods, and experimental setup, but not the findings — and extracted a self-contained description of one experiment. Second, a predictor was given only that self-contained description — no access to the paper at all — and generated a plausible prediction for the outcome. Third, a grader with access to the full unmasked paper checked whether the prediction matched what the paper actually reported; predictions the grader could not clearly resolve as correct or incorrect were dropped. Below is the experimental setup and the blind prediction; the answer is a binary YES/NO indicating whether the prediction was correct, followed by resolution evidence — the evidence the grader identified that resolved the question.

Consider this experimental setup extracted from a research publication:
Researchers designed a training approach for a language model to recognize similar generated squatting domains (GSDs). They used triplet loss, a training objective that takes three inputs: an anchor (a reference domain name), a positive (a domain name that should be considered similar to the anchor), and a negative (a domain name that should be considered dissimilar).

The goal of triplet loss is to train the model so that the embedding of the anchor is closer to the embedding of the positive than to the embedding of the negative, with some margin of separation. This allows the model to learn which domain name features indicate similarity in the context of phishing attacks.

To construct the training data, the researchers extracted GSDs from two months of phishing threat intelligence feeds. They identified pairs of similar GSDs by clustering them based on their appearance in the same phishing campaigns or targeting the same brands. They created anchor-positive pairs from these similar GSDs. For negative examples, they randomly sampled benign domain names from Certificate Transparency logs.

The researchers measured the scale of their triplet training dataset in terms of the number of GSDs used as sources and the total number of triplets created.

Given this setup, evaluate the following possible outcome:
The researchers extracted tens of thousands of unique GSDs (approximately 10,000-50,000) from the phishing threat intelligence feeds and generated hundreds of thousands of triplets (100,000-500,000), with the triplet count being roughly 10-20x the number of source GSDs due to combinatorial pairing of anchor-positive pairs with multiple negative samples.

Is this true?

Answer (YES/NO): NO